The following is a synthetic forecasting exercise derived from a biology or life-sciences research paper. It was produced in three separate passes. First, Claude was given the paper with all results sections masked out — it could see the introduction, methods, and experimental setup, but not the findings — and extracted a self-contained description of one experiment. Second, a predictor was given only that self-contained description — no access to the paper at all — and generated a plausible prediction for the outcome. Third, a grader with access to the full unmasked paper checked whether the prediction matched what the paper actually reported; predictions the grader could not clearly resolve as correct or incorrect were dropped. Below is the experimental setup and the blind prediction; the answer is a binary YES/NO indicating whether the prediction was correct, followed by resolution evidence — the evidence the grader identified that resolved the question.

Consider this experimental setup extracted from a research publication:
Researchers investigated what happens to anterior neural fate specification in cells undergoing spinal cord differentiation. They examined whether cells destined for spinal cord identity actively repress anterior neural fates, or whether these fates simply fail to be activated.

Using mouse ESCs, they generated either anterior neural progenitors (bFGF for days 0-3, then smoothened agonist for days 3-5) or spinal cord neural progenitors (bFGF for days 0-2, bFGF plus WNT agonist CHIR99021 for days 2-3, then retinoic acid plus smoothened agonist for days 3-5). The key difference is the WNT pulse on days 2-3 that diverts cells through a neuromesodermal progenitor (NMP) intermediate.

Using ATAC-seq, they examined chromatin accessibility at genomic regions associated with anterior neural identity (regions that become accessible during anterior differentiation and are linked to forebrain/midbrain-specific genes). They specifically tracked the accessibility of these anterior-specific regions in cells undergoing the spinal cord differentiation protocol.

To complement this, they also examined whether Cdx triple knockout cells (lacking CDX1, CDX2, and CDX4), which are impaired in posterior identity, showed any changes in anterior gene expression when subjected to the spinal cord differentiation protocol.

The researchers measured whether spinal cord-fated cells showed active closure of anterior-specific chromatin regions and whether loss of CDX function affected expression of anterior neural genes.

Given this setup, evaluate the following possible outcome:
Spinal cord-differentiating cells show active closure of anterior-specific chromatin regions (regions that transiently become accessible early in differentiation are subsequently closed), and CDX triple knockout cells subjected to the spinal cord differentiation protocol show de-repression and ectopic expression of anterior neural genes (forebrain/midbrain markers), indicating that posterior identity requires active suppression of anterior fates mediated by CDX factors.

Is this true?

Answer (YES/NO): NO